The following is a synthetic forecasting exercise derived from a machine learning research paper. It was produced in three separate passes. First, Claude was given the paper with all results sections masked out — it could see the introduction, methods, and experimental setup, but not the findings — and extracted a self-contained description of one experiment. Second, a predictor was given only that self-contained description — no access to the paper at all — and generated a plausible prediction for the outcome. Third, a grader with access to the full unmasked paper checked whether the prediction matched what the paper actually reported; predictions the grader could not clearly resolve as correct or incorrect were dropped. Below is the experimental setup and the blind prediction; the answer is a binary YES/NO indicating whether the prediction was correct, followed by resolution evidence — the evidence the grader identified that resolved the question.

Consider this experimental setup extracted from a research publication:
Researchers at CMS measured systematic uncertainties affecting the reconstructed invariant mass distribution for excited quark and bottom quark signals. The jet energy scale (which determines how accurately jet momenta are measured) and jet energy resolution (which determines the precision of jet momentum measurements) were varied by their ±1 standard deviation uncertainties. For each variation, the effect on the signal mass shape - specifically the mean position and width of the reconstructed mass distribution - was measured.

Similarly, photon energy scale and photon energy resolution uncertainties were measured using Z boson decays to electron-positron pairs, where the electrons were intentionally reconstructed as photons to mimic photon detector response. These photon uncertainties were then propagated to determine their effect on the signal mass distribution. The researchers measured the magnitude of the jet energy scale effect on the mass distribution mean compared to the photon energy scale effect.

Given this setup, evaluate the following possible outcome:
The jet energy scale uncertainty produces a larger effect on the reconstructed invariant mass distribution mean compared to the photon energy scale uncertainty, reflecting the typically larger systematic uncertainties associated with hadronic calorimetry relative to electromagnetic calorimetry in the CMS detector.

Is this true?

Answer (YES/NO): NO